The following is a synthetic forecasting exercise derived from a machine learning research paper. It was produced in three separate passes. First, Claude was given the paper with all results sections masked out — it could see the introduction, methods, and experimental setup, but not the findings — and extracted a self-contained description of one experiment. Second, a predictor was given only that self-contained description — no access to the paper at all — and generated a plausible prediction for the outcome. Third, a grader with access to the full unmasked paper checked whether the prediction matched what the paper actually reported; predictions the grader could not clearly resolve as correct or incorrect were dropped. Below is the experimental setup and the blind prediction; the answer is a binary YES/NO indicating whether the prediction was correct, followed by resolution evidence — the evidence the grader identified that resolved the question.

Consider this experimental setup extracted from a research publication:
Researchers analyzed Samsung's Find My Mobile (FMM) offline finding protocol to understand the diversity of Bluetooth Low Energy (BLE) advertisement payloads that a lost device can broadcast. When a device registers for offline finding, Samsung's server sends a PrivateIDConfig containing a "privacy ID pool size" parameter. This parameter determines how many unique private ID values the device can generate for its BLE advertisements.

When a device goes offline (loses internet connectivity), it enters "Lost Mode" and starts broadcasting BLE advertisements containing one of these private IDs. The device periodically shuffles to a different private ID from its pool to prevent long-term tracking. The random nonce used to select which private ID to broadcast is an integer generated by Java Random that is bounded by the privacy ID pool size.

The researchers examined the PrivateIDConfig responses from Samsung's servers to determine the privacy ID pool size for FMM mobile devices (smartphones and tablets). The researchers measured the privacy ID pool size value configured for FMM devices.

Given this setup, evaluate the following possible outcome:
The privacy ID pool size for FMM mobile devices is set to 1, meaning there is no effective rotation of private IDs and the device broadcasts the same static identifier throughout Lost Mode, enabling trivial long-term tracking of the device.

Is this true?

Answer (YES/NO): NO